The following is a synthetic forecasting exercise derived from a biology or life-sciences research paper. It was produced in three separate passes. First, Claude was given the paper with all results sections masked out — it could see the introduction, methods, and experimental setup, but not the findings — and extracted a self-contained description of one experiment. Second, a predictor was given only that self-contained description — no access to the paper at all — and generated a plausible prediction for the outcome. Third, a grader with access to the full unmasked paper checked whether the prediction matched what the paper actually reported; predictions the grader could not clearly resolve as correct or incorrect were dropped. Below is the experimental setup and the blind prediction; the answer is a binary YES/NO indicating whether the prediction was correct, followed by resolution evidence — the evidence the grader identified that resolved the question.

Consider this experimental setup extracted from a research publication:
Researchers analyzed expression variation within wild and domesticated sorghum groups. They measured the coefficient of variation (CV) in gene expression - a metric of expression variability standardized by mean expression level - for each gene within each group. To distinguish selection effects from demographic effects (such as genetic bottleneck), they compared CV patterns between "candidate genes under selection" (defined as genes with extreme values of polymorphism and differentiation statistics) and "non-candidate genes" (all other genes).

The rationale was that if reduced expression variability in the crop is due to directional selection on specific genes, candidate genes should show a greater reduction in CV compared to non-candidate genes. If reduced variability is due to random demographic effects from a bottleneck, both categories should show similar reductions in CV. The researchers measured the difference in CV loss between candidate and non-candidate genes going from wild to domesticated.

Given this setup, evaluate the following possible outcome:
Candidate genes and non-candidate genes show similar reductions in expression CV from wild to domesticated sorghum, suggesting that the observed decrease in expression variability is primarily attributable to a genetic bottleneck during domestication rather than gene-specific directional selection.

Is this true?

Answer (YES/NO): NO